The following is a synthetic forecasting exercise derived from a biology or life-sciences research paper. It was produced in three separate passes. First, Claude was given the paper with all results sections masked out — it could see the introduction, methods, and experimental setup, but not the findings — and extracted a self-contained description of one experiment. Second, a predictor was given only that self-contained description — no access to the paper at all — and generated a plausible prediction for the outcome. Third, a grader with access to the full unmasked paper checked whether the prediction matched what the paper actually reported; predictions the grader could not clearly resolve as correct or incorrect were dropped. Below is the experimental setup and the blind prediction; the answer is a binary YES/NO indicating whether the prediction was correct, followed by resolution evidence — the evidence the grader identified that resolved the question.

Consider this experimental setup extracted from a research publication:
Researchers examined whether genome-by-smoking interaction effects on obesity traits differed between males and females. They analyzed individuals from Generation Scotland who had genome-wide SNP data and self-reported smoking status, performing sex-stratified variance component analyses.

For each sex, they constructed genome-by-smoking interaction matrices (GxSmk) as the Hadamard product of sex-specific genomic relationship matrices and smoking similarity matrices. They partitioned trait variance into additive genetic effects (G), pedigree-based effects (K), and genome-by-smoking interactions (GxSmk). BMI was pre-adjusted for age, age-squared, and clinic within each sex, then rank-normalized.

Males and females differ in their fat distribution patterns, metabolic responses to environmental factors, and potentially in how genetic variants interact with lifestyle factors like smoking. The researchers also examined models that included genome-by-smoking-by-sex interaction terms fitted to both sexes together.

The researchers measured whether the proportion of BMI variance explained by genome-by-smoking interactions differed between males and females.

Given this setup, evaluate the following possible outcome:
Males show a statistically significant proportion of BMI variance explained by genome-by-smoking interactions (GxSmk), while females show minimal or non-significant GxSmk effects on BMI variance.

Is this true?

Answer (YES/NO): YES